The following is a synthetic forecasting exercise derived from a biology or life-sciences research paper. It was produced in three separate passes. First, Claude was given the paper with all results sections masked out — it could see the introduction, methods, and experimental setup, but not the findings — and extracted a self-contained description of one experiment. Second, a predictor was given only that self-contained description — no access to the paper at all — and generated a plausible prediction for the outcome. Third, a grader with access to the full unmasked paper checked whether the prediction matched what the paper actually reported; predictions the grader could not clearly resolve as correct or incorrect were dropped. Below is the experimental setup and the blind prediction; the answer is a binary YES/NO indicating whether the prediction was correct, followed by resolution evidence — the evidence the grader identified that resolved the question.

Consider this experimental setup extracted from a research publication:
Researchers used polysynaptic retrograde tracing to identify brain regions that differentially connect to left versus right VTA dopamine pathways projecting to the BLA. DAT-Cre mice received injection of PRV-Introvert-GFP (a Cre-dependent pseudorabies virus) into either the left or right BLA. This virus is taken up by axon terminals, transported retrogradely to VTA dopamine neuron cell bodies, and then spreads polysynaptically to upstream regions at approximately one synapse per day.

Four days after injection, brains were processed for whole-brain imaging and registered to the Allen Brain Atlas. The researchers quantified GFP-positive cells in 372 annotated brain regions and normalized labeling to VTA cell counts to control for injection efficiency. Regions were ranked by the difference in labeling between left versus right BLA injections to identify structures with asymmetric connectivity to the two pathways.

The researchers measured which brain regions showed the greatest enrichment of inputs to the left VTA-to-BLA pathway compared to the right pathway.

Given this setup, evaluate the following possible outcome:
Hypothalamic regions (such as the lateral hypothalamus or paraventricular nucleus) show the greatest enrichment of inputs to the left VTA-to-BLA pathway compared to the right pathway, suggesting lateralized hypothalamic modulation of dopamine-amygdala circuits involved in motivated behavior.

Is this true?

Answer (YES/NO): NO